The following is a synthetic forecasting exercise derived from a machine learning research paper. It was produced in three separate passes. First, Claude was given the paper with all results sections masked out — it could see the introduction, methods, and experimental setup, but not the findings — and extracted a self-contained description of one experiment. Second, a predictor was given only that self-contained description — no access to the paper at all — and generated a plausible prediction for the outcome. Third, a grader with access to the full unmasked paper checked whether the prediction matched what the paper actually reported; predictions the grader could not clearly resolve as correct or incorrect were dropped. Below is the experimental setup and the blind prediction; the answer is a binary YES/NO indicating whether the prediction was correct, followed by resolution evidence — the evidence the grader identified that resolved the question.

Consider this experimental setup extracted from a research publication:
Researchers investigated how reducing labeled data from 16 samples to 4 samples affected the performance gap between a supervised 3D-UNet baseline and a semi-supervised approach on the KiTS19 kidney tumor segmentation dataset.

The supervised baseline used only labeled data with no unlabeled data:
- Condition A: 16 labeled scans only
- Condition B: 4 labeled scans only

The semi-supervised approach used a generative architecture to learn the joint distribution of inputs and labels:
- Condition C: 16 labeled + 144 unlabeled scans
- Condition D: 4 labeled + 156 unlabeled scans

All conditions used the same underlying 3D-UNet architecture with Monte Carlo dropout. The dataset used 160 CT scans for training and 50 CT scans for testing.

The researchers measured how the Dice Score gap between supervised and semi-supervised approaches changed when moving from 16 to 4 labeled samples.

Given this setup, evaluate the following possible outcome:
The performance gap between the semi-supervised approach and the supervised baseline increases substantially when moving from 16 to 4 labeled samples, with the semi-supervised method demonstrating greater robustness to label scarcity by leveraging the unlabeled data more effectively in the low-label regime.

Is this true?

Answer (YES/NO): YES